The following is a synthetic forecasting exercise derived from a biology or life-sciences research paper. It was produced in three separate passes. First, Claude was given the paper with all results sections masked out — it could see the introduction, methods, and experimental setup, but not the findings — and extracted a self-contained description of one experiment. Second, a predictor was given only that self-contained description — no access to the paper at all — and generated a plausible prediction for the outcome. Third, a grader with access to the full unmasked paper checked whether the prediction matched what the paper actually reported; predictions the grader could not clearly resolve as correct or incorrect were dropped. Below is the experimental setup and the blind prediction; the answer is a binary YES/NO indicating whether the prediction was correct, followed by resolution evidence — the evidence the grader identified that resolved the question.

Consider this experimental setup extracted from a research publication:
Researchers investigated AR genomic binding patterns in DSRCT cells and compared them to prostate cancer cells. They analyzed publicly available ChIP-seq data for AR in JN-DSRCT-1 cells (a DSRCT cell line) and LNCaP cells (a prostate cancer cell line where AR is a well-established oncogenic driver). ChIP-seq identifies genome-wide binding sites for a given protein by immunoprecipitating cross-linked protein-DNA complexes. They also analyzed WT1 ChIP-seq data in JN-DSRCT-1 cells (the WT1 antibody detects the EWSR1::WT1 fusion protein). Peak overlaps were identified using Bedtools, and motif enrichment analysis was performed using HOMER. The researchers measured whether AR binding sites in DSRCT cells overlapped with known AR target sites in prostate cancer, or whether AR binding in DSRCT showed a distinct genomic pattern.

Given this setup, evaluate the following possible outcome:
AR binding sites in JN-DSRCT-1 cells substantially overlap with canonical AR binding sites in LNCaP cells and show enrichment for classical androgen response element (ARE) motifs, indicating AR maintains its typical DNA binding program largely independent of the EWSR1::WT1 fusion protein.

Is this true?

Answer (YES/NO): NO